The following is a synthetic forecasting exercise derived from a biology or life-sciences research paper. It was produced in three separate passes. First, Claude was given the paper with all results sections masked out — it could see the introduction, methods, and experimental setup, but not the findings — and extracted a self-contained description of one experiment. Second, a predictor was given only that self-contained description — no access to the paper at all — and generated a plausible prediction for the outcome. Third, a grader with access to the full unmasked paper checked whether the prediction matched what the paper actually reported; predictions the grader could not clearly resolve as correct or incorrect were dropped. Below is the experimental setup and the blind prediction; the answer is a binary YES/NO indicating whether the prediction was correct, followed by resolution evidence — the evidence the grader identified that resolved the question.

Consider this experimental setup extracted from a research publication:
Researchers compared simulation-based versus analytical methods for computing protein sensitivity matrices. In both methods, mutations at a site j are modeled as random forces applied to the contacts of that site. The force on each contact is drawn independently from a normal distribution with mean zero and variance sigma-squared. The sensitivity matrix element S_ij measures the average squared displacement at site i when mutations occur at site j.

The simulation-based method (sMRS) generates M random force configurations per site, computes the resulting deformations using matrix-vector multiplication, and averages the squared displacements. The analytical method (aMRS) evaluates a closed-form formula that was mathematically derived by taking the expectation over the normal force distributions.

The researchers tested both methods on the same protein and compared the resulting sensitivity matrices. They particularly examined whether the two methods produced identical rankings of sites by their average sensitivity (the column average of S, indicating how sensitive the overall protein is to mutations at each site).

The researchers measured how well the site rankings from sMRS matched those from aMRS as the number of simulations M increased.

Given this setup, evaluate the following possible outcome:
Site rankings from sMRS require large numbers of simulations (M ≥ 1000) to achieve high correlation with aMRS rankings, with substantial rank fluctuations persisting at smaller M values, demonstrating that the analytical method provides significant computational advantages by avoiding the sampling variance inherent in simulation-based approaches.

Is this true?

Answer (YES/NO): NO